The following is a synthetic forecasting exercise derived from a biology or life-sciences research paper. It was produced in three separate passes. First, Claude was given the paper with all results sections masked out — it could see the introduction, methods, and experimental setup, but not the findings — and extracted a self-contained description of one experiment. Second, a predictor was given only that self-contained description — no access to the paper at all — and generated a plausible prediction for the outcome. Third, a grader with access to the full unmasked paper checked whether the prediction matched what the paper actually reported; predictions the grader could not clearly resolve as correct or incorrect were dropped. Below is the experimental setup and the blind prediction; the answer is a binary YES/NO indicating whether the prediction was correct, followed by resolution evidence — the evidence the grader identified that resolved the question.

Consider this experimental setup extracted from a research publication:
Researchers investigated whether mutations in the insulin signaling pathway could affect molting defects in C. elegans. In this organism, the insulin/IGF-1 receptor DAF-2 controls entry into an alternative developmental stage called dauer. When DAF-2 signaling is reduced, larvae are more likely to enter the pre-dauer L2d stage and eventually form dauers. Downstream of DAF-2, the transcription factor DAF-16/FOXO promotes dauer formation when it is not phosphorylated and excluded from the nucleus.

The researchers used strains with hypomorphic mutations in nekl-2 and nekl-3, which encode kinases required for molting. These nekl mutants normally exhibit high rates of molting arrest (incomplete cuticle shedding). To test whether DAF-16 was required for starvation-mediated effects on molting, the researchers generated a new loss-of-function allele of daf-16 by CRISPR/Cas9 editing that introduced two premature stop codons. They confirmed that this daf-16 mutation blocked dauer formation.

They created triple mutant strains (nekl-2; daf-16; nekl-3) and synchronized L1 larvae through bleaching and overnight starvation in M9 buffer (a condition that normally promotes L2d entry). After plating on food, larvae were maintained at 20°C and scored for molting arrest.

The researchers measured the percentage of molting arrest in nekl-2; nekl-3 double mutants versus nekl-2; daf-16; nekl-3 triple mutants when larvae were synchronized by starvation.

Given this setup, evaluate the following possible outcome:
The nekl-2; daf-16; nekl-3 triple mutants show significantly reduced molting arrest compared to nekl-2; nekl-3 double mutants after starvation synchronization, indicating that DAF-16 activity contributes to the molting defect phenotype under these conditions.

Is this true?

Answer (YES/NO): NO